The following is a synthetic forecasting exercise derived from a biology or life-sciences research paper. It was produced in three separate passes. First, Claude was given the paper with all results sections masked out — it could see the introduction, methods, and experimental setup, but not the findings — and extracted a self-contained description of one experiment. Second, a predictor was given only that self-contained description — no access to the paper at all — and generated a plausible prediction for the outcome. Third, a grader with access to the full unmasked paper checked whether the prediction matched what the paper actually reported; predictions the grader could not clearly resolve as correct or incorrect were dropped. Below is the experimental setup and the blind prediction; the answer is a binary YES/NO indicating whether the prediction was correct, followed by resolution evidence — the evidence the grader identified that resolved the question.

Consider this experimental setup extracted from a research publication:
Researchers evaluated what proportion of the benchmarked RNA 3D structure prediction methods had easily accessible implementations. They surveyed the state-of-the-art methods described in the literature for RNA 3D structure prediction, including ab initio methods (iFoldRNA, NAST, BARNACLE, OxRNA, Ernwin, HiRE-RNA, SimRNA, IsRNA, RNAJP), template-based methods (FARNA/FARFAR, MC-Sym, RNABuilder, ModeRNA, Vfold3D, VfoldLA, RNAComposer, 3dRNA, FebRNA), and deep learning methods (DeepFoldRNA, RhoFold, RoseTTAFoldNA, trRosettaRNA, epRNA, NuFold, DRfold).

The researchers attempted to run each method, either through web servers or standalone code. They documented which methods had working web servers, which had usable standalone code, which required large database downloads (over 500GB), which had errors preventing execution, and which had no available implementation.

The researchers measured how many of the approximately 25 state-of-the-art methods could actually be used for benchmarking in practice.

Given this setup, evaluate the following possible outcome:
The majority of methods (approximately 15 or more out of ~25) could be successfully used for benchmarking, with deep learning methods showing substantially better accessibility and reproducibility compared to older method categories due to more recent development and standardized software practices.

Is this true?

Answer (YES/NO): NO